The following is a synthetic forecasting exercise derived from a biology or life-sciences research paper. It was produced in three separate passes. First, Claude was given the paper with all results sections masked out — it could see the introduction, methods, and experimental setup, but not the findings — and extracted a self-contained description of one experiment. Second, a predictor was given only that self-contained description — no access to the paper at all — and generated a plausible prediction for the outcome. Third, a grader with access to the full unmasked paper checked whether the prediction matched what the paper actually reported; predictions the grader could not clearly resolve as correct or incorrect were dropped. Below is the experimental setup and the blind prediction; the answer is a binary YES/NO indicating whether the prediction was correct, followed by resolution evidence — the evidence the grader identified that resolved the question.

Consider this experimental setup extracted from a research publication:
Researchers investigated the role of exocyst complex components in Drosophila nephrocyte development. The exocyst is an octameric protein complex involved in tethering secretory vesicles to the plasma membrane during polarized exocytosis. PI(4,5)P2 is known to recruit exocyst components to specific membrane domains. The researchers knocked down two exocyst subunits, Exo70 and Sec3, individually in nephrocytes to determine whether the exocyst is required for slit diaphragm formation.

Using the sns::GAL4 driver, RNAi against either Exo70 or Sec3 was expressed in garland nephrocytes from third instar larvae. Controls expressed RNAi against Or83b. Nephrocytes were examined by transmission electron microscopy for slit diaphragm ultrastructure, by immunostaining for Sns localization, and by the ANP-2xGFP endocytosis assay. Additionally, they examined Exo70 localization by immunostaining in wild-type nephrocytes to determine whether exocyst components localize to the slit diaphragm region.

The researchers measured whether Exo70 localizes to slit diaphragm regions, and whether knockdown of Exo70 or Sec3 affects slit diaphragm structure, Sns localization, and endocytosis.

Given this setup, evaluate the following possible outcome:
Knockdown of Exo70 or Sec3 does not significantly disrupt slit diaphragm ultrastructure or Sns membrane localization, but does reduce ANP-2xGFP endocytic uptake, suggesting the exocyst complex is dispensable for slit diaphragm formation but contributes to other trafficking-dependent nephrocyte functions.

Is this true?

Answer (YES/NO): NO